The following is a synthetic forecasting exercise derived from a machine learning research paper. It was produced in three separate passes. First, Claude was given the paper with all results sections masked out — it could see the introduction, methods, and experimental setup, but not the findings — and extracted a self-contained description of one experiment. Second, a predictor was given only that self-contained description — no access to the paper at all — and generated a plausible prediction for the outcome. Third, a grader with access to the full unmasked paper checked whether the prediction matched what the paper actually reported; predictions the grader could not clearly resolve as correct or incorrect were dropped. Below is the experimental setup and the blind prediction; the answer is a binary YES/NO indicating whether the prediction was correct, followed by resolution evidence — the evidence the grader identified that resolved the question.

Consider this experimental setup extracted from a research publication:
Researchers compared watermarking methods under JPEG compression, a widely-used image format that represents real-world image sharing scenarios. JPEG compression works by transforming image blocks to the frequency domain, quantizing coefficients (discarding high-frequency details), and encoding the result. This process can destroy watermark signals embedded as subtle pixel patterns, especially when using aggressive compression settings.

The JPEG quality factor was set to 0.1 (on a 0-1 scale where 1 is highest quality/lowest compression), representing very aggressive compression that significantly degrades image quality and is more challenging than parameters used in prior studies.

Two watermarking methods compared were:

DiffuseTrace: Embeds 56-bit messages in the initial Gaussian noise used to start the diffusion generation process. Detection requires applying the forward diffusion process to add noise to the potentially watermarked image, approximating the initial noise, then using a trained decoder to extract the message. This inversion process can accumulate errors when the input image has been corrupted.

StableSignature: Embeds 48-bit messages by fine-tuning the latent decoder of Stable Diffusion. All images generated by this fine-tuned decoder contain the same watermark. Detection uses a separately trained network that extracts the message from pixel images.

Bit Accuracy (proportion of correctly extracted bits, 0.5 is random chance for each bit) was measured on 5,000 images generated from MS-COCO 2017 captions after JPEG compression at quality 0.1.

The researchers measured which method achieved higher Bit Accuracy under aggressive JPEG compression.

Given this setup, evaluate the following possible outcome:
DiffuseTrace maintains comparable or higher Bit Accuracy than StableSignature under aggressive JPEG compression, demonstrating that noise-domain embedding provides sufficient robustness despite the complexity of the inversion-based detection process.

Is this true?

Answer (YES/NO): NO